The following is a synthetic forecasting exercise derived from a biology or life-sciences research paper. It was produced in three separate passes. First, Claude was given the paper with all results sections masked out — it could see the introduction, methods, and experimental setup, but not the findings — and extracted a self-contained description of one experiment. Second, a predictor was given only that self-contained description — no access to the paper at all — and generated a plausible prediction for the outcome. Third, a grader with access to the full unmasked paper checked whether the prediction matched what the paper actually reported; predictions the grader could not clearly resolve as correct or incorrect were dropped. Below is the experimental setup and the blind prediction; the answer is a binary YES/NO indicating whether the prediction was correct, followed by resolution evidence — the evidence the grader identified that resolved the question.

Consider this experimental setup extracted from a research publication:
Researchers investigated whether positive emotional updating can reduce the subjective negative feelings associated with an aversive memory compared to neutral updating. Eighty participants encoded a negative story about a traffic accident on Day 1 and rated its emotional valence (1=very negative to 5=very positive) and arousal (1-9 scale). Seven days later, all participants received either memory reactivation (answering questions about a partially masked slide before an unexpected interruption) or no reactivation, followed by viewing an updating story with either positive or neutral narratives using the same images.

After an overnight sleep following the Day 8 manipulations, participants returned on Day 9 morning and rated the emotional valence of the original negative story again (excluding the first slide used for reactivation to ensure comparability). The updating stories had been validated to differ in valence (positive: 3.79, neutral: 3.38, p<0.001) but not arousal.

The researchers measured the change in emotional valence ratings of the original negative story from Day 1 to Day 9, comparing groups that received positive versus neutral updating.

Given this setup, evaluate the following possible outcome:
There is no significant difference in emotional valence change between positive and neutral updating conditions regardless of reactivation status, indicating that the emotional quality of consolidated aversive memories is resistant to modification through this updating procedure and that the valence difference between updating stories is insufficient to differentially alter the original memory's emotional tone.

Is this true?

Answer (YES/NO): YES